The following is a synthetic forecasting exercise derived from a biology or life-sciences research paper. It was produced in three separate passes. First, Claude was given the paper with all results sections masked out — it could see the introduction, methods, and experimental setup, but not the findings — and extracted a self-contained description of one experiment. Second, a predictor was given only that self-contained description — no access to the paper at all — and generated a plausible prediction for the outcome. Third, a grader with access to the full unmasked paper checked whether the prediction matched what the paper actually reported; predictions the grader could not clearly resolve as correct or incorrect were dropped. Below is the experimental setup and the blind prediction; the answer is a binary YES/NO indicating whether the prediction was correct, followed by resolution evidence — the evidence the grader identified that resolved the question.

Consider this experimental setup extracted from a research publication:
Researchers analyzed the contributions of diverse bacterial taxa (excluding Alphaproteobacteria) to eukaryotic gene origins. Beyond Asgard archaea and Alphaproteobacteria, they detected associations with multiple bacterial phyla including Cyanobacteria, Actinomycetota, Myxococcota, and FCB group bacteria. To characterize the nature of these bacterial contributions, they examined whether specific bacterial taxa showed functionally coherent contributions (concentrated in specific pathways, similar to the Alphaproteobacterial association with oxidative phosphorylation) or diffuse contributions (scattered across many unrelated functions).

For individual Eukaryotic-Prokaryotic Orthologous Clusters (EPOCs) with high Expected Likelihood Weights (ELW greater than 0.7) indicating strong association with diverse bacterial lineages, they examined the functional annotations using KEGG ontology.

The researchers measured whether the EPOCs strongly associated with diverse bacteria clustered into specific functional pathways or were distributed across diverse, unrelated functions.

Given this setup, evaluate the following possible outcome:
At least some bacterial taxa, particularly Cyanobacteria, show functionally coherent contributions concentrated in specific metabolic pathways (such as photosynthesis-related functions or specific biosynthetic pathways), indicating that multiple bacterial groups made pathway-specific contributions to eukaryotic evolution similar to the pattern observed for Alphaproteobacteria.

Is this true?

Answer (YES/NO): NO